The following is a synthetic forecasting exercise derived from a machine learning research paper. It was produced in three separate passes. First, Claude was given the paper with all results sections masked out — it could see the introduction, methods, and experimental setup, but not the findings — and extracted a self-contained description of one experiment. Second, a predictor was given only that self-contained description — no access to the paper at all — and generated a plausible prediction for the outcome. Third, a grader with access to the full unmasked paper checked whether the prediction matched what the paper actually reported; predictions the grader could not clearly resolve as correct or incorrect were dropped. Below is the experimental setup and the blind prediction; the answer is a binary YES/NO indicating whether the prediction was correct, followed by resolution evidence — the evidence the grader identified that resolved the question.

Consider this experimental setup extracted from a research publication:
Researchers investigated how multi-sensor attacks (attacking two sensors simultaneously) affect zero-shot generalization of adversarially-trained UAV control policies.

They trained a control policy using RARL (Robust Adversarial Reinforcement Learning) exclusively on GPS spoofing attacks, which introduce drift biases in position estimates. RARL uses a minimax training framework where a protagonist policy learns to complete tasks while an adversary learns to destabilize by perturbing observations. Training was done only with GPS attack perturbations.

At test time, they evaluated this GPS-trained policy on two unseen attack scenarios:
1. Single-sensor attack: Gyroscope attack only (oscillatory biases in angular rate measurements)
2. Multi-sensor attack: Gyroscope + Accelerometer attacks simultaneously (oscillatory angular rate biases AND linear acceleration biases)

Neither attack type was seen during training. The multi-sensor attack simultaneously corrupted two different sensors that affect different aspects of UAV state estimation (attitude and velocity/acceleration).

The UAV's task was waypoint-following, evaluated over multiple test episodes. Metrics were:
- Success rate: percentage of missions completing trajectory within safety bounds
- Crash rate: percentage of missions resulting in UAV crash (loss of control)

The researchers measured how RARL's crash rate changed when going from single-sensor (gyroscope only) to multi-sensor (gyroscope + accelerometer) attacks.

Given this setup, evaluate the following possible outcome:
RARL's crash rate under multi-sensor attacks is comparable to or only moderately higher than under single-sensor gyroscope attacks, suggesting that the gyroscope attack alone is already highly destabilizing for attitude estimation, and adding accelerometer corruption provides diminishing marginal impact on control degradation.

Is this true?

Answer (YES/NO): YES